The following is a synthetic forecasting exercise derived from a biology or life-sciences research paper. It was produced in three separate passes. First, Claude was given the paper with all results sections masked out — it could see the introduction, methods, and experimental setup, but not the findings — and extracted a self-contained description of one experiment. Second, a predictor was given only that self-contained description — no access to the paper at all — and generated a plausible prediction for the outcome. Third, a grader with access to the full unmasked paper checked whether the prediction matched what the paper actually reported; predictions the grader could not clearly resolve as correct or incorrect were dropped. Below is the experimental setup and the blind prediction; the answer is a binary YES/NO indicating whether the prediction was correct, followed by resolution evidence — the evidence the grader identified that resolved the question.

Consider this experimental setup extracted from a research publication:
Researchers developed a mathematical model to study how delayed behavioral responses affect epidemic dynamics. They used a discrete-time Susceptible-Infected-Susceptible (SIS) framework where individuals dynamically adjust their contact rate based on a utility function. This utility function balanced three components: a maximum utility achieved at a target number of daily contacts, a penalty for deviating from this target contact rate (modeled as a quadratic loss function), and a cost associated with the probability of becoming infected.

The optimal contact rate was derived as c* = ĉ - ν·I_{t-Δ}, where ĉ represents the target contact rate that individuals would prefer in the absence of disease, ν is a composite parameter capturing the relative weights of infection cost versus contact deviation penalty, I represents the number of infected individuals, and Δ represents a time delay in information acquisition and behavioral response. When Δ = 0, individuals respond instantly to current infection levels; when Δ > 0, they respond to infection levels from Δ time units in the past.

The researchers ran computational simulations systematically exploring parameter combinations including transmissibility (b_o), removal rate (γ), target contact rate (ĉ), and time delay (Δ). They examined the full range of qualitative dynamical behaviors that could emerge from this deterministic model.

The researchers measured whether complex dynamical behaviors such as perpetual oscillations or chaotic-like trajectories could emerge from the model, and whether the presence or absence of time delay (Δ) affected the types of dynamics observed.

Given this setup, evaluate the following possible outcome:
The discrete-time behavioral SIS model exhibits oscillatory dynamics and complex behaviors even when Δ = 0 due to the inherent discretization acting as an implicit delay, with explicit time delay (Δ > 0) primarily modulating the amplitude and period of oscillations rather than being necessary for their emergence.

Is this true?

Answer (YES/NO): NO